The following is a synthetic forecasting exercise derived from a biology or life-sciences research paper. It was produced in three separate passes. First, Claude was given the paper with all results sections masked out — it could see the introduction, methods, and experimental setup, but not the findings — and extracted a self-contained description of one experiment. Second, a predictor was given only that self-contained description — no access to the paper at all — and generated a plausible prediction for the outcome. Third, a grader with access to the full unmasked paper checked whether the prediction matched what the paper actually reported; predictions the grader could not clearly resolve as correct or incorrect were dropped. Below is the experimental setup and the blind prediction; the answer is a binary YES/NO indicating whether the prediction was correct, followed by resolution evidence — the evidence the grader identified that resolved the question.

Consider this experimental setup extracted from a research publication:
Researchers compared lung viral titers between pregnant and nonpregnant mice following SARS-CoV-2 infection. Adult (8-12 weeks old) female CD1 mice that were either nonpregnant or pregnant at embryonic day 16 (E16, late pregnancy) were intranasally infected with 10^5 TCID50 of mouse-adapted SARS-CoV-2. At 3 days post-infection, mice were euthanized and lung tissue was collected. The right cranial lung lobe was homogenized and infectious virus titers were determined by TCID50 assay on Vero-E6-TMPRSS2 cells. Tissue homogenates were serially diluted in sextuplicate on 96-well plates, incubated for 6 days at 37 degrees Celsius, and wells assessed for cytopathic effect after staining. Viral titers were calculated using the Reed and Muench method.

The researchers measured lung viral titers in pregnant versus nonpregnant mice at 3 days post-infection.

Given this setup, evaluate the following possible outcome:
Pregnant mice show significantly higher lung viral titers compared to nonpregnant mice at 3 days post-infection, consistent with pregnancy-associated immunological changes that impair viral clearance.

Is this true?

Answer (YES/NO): YES